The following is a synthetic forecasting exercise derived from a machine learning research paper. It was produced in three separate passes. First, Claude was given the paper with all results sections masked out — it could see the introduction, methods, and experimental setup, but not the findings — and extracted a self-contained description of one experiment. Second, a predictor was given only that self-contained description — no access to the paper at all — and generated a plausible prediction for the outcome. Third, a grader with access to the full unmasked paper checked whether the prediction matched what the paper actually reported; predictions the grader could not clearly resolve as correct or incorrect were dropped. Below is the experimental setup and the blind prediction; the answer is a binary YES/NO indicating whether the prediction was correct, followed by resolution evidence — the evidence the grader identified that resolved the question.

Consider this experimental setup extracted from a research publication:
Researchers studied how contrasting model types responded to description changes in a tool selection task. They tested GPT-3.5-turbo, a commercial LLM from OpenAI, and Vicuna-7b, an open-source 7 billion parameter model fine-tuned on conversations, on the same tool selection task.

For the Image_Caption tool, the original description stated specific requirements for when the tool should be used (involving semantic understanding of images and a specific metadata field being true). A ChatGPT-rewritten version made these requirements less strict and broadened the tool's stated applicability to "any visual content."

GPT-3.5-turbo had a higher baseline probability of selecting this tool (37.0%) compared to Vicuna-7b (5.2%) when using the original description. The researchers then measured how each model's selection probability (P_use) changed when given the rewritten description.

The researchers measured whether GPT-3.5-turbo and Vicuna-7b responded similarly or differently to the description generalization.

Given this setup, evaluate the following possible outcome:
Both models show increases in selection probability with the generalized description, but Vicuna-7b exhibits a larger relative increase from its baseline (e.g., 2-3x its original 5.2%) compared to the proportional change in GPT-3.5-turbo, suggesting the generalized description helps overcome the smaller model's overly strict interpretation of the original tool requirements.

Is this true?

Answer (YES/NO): NO